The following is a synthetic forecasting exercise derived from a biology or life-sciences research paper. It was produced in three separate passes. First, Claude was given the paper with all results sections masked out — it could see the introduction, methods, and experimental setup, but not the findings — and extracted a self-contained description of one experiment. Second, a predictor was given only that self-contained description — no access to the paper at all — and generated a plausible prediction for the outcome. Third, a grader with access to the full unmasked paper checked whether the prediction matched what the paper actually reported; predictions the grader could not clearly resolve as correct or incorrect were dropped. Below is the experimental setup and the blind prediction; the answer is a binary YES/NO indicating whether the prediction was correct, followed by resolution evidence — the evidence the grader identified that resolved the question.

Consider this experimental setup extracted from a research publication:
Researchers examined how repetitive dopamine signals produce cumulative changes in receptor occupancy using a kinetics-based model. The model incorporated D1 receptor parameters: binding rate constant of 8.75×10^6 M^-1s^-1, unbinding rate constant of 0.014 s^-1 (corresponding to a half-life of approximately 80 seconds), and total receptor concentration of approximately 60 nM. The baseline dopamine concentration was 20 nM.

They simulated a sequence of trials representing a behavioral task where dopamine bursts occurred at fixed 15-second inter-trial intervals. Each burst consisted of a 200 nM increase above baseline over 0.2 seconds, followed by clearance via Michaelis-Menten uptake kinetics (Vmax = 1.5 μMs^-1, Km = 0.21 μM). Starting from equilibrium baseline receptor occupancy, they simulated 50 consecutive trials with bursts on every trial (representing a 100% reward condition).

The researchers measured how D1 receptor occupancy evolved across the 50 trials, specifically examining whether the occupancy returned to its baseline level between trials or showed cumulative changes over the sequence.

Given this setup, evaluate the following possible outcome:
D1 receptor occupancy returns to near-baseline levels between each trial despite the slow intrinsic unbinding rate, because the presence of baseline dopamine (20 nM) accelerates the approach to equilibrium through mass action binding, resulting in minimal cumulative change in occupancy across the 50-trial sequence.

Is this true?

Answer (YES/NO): NO